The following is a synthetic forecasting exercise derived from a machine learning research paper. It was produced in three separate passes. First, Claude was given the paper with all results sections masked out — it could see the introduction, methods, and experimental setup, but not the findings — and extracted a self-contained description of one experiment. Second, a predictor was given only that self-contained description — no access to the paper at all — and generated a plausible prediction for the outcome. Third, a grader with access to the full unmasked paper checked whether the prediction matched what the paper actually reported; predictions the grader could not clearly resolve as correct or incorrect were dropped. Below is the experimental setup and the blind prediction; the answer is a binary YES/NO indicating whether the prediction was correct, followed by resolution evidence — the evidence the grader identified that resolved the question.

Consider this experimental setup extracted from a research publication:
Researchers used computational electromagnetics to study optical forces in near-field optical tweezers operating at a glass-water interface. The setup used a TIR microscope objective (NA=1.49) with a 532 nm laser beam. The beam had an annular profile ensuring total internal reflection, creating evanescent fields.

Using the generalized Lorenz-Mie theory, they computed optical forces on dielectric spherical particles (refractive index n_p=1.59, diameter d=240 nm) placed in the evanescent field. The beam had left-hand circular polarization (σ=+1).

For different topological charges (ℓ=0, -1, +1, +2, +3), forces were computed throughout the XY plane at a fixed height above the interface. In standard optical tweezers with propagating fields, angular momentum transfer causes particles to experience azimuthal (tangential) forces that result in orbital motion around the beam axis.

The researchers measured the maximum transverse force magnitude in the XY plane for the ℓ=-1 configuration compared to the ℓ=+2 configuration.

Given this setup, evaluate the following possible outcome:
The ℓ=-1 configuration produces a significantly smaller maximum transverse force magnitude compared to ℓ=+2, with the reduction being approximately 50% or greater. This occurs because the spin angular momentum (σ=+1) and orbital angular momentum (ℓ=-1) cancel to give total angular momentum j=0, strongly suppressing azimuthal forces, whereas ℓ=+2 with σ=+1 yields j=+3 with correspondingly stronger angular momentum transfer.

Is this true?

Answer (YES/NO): NO